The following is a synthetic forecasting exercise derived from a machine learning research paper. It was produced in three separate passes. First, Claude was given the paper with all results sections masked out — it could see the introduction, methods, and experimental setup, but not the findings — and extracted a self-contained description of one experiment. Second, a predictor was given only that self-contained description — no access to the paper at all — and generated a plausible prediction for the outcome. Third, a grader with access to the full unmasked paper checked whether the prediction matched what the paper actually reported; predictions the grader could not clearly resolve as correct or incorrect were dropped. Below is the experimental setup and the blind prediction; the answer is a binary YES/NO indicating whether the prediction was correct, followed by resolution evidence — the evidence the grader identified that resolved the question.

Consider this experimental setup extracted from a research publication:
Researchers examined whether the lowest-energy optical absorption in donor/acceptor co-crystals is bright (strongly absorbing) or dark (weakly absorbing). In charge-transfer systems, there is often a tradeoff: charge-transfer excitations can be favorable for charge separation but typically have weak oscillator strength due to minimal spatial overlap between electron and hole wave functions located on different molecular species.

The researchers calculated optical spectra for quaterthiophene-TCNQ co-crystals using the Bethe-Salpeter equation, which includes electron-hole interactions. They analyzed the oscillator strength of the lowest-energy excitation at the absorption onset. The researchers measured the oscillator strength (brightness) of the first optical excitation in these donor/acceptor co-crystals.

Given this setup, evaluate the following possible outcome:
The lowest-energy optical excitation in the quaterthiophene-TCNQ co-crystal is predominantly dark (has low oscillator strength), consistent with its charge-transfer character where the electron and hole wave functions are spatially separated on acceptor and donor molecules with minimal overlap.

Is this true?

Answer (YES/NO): NO